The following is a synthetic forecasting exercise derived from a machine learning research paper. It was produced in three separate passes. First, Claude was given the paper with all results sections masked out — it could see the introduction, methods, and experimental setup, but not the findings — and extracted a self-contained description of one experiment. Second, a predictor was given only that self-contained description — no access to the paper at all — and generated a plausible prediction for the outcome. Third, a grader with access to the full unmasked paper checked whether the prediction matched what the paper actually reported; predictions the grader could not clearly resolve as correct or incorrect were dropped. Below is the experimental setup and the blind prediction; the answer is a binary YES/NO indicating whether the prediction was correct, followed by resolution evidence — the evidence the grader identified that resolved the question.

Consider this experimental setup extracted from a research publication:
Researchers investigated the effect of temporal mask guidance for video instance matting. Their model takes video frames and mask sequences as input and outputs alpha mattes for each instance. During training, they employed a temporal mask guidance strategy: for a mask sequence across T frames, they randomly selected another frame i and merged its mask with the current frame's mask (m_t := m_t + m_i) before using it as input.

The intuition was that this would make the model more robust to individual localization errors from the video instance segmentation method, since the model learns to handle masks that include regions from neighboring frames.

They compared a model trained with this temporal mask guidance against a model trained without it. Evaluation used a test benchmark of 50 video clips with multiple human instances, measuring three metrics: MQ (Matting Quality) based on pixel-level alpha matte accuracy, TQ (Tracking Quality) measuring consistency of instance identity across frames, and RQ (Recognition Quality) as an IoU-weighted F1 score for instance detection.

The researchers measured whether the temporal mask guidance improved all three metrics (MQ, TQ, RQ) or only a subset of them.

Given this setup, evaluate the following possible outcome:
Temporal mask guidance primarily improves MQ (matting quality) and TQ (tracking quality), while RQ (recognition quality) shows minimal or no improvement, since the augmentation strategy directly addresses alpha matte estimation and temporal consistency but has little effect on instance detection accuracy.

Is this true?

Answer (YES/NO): NO